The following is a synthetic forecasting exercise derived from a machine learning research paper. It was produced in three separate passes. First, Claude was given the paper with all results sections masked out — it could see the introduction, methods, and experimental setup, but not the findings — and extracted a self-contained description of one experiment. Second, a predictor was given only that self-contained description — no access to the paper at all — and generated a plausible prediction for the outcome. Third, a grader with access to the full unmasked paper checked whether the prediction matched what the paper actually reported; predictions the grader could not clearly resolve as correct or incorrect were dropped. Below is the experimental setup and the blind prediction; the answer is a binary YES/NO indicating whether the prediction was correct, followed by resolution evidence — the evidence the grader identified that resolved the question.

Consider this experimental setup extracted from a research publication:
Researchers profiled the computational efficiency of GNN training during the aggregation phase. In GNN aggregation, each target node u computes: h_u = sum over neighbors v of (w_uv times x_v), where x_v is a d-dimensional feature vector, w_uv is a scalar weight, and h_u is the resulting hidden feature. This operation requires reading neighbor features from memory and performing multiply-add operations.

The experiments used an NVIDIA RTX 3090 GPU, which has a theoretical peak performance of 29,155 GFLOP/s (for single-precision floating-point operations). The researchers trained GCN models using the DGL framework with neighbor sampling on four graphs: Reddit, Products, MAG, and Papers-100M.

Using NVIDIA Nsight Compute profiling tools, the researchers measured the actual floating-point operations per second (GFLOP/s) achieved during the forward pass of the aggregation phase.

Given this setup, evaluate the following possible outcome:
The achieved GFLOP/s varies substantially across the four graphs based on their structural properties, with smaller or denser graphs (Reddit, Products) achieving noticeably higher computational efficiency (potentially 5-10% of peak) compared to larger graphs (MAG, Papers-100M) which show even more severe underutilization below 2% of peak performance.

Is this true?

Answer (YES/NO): NO